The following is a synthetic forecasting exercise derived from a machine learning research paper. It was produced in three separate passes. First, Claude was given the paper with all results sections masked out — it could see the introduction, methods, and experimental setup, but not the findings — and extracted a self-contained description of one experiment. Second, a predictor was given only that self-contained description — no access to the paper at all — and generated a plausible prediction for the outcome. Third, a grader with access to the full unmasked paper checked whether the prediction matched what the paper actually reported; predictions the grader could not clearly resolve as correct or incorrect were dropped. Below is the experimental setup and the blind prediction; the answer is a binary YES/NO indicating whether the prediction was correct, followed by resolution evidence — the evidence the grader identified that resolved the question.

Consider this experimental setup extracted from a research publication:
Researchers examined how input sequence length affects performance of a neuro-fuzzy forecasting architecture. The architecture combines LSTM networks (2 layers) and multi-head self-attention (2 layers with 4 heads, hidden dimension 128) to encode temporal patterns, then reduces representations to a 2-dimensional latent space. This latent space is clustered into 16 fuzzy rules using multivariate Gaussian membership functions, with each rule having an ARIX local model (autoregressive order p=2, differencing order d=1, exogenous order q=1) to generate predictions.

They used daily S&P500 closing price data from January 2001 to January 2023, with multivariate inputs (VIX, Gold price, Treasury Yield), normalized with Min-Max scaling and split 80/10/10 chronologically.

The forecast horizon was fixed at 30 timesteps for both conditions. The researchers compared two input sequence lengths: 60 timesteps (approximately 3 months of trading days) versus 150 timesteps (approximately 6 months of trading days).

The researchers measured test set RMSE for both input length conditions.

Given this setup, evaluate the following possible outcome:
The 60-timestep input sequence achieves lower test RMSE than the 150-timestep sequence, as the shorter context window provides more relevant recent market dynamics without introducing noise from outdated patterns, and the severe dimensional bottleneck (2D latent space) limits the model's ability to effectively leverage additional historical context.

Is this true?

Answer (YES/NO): YES